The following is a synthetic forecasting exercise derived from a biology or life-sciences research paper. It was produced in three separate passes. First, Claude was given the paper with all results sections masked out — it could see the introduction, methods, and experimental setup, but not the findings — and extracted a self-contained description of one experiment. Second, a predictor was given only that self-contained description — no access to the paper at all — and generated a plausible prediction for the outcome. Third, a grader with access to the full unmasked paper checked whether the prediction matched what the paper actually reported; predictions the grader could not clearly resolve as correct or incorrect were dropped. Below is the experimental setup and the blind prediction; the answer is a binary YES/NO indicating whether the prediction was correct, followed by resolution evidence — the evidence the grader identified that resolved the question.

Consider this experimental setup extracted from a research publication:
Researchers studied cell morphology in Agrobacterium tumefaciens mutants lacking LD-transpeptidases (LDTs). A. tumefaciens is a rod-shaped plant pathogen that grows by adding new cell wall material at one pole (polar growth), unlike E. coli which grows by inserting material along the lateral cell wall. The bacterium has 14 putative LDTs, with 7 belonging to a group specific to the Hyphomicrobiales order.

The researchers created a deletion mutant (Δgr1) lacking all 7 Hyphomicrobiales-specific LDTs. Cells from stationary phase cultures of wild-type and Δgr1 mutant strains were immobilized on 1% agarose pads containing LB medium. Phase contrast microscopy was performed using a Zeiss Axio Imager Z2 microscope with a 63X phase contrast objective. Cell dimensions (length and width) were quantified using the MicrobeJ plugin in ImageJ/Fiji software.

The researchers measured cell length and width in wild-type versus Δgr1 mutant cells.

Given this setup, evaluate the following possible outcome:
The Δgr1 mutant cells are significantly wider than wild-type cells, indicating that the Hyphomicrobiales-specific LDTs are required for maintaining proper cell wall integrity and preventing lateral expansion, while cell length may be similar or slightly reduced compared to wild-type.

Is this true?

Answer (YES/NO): NO